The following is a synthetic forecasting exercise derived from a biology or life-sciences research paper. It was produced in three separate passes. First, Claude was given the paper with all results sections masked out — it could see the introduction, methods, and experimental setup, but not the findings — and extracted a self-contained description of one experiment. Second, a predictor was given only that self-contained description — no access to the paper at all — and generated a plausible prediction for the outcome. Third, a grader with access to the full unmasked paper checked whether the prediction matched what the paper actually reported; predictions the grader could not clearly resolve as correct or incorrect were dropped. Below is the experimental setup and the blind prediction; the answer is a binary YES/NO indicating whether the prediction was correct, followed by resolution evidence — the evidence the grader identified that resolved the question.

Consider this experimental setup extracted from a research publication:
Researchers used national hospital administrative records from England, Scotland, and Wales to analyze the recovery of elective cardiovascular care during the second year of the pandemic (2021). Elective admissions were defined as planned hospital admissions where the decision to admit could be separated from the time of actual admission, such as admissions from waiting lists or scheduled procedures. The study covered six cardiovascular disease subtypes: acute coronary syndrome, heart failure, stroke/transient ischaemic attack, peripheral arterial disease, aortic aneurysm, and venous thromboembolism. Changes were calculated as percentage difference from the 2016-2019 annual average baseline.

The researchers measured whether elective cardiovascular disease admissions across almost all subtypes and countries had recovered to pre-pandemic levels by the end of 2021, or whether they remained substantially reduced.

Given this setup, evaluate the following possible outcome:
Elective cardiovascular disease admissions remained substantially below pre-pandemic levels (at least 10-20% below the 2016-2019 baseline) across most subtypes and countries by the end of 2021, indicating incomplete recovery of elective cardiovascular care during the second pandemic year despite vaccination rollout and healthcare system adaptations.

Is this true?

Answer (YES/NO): YES